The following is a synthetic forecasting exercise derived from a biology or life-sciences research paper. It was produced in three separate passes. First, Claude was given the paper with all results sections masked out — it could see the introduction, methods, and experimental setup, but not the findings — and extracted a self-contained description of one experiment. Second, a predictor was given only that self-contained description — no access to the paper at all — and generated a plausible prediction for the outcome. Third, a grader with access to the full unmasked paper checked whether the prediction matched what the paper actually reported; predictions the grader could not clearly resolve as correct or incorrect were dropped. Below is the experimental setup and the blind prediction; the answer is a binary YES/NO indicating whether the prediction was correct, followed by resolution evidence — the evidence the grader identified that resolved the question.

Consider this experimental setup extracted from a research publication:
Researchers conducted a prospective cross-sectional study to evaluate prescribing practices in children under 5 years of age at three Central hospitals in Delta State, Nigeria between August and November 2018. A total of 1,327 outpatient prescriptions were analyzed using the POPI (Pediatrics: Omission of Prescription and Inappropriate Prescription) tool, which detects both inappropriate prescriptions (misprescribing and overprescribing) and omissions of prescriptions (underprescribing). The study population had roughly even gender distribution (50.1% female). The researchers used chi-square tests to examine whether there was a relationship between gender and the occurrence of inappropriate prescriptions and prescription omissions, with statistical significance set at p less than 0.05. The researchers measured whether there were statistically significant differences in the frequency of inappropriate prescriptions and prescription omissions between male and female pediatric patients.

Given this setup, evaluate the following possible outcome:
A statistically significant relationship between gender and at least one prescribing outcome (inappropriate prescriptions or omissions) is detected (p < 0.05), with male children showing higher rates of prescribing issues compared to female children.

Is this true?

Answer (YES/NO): NO